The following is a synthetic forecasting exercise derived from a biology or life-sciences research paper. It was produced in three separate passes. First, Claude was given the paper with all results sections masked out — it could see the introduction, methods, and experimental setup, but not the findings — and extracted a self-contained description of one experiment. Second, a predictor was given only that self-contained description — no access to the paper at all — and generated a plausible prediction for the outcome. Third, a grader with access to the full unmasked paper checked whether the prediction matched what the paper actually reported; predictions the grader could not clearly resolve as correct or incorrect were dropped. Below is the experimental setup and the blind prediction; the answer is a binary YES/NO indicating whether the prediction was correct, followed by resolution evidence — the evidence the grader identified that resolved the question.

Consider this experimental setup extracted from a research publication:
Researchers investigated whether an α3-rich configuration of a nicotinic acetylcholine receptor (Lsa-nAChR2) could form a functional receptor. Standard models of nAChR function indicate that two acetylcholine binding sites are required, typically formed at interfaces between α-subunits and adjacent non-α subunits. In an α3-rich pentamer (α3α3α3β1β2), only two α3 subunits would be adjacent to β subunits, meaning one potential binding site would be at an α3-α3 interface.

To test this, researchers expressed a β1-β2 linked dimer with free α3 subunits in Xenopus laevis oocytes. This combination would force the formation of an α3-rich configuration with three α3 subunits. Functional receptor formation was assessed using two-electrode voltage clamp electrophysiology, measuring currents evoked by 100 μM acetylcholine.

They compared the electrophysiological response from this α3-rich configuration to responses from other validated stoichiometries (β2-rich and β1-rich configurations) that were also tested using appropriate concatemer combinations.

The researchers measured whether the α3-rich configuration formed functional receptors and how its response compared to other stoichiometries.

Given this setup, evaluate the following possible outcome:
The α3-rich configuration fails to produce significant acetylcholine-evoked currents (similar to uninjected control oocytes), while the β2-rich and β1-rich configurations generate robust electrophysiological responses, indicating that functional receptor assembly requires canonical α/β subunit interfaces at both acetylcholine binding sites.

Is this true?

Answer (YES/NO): NO